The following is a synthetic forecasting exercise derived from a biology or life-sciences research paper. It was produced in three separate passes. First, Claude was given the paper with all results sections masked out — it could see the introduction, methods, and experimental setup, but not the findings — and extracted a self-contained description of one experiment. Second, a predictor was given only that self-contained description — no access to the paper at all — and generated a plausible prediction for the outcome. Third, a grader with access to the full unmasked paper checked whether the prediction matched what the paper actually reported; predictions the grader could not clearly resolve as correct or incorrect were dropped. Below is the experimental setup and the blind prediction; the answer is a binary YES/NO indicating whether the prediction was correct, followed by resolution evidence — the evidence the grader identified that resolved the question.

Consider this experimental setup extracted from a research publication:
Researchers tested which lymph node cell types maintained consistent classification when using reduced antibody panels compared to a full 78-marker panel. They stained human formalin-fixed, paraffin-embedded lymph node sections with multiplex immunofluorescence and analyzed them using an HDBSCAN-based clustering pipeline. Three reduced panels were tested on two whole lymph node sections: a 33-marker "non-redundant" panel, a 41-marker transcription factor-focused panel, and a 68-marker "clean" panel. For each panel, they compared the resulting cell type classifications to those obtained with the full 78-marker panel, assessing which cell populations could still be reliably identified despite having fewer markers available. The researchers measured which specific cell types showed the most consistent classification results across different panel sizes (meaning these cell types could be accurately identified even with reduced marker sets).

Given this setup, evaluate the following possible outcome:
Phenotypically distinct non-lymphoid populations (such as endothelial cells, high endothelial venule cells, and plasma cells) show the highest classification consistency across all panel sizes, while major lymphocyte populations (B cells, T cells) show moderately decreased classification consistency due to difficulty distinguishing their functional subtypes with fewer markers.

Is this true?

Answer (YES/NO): NO